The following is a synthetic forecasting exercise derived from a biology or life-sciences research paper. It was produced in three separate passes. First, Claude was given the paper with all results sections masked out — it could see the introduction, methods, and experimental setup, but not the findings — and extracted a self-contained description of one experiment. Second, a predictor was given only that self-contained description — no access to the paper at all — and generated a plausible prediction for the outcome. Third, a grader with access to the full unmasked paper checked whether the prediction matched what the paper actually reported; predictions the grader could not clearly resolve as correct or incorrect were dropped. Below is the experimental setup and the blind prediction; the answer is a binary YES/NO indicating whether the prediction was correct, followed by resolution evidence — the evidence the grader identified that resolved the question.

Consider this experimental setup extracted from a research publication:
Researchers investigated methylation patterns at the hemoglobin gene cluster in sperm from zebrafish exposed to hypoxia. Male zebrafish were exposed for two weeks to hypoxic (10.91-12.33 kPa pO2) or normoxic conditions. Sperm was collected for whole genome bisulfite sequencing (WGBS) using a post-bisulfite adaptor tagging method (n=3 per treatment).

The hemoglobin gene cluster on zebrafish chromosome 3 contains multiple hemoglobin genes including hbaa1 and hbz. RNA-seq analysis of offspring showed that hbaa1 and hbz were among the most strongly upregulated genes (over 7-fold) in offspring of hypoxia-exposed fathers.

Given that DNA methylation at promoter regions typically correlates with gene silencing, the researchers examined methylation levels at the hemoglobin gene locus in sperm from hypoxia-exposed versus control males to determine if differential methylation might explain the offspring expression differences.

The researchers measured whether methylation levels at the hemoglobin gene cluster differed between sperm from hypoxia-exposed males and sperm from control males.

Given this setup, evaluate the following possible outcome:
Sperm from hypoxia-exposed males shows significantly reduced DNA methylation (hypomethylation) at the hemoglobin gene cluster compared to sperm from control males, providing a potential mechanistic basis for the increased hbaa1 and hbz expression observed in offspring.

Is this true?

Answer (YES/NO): NO